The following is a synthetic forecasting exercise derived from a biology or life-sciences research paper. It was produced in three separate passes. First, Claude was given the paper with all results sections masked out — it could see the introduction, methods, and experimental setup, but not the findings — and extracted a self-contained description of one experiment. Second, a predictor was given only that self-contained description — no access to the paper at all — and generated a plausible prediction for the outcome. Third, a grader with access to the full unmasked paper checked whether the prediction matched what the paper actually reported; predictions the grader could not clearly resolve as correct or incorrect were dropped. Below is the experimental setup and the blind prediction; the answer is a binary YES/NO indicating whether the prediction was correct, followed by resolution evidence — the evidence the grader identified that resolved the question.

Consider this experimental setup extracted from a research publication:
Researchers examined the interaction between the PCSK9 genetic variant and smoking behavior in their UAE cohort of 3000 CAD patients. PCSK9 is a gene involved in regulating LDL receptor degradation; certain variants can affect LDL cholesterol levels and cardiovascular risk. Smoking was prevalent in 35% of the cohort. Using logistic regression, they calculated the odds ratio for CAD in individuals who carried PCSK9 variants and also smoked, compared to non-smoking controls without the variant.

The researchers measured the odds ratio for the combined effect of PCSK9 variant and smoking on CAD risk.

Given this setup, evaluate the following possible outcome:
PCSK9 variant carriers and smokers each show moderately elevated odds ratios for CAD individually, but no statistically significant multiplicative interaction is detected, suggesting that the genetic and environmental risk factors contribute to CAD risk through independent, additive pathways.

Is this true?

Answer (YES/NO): NO